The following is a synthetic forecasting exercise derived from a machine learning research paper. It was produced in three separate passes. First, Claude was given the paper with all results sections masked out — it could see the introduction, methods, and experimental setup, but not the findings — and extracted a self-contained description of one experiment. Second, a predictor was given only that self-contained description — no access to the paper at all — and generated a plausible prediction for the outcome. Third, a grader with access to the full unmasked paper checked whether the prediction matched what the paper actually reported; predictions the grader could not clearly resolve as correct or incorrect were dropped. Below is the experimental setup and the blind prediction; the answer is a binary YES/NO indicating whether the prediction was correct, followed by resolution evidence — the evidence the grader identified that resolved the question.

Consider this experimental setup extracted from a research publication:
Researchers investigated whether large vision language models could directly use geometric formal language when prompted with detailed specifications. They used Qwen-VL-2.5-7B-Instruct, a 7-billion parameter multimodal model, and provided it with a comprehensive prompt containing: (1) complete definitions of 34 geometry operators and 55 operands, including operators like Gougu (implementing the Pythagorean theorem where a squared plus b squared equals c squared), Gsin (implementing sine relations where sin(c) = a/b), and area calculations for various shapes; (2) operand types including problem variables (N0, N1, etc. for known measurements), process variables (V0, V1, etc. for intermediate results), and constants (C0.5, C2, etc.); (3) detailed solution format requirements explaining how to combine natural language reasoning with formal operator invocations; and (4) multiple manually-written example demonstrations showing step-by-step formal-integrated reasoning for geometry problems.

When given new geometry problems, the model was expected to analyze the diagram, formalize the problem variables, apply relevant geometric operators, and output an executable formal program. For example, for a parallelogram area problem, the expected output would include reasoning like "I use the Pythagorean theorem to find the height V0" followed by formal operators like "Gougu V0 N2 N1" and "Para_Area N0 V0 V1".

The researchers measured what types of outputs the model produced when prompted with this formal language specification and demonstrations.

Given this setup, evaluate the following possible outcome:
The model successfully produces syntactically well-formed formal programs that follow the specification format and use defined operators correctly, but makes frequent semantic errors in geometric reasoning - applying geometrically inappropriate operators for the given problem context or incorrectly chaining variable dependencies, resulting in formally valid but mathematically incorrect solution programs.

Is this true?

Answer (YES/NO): NO